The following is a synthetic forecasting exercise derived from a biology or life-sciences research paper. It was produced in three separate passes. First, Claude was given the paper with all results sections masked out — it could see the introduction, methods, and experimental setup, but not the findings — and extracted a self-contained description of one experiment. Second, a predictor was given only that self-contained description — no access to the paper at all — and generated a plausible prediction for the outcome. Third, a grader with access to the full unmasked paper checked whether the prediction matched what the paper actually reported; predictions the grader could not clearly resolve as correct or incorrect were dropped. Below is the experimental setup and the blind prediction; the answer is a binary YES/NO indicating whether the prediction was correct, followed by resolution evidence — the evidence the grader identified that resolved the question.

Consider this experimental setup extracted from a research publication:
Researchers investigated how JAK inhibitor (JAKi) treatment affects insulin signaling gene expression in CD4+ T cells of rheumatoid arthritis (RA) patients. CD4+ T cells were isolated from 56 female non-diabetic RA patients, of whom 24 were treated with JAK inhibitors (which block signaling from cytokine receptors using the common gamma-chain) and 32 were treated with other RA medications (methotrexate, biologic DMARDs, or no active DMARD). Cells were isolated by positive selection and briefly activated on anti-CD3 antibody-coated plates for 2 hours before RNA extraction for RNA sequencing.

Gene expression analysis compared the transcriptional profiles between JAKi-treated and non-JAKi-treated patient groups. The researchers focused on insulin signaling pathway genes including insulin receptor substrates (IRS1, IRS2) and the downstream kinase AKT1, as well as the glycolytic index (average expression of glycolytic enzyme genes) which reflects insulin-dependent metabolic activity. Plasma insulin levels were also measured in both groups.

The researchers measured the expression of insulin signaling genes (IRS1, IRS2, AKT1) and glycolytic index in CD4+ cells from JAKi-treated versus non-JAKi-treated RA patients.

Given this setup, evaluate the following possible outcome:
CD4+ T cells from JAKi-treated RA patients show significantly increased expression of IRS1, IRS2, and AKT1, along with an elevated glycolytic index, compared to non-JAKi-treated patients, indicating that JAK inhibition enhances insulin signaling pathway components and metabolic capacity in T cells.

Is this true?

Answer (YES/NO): YES